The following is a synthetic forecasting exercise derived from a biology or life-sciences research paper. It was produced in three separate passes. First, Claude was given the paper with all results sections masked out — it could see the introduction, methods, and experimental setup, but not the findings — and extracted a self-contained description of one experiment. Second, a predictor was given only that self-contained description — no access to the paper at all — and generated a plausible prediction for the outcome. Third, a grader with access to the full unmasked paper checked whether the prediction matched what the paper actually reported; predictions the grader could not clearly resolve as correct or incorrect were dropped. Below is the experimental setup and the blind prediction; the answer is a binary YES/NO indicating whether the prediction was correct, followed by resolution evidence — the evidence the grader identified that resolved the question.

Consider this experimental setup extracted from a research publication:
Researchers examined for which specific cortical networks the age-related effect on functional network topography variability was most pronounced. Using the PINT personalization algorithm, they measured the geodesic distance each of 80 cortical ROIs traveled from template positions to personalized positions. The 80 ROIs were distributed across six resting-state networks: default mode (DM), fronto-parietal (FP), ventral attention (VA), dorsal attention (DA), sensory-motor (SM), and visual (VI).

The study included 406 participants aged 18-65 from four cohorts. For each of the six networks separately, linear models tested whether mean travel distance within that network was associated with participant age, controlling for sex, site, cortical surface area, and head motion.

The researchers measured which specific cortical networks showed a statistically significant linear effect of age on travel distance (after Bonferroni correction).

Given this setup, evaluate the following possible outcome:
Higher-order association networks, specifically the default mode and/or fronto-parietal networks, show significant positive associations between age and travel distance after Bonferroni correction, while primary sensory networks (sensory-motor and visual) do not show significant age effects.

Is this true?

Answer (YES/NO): NO